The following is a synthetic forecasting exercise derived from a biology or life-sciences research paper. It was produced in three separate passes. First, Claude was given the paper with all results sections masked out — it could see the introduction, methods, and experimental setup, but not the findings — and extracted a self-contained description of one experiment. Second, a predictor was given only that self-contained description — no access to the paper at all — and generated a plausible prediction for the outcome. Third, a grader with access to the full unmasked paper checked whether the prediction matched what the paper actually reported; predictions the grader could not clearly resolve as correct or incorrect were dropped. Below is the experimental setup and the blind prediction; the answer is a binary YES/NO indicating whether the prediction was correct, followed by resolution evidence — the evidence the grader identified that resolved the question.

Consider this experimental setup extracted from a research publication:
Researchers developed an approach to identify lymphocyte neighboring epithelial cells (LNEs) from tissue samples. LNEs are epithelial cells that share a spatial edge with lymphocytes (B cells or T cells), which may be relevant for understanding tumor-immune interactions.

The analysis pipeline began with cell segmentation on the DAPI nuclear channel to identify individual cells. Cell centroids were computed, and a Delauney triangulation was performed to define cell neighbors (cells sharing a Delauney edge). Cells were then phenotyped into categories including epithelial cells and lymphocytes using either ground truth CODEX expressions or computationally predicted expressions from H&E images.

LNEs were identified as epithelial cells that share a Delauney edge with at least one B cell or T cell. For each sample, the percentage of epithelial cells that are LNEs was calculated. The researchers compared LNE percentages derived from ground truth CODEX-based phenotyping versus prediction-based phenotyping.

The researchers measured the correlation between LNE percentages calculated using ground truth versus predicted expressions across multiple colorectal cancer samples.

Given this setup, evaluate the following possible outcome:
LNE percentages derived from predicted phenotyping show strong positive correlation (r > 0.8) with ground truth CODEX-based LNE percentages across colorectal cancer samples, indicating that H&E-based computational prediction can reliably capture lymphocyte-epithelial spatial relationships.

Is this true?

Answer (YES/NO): NO